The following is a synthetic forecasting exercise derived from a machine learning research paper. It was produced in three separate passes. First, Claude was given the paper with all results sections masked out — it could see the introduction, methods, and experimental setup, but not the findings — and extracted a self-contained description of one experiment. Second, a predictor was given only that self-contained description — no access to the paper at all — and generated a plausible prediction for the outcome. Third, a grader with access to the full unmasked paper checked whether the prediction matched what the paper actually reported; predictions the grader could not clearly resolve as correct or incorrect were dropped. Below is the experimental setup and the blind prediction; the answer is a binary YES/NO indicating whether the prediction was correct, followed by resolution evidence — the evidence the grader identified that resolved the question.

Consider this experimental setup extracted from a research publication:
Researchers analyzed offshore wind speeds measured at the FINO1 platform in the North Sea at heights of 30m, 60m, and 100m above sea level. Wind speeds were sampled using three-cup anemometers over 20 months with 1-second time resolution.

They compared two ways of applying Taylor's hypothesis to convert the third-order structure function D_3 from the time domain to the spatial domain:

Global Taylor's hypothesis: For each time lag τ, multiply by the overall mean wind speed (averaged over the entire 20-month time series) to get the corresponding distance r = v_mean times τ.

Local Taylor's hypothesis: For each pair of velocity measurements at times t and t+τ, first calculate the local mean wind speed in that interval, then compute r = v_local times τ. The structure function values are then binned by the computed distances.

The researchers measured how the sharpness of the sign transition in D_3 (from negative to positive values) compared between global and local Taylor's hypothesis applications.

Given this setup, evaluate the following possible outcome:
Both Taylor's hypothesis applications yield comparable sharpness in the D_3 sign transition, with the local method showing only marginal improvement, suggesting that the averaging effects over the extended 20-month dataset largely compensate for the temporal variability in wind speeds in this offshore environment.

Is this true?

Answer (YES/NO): NO